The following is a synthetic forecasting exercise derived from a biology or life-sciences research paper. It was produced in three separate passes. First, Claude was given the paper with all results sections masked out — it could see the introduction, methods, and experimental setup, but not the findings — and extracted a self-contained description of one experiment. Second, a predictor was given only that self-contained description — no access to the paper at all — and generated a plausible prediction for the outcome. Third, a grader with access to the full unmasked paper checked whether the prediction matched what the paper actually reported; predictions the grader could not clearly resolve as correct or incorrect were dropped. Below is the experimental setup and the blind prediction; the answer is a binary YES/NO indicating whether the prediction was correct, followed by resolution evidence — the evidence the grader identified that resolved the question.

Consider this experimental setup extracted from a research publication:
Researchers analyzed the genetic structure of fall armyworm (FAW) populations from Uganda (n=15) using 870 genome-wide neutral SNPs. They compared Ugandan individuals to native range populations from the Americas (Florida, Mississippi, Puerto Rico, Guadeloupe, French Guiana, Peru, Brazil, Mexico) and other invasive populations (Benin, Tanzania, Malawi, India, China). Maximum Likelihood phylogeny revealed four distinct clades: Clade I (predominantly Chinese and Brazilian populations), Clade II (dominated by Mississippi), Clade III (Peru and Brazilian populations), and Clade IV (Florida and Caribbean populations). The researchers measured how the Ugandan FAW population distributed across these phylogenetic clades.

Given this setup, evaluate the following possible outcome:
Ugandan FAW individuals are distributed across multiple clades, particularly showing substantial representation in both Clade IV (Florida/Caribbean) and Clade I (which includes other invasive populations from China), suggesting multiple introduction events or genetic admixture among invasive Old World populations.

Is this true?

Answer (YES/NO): NO